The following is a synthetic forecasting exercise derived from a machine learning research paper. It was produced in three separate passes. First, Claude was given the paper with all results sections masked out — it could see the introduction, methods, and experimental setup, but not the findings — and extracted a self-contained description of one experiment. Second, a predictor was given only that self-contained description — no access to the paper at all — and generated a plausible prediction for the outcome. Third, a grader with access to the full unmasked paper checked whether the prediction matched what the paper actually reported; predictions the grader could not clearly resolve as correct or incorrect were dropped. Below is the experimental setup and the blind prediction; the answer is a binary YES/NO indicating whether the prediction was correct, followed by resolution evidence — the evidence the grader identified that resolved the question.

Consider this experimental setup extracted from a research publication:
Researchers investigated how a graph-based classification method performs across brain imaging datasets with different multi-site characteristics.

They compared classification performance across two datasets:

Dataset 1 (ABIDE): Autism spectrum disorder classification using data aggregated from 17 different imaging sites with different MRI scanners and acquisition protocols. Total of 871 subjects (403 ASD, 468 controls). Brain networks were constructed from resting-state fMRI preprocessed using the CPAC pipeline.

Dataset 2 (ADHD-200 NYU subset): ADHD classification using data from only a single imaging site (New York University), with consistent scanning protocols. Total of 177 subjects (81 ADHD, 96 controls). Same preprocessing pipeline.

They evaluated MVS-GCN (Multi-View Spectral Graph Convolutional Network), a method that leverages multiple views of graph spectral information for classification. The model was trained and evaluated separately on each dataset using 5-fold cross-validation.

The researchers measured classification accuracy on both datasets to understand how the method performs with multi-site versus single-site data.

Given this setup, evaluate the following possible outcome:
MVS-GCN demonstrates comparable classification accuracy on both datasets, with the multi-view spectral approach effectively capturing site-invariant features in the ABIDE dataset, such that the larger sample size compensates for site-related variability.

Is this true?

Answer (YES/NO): NO